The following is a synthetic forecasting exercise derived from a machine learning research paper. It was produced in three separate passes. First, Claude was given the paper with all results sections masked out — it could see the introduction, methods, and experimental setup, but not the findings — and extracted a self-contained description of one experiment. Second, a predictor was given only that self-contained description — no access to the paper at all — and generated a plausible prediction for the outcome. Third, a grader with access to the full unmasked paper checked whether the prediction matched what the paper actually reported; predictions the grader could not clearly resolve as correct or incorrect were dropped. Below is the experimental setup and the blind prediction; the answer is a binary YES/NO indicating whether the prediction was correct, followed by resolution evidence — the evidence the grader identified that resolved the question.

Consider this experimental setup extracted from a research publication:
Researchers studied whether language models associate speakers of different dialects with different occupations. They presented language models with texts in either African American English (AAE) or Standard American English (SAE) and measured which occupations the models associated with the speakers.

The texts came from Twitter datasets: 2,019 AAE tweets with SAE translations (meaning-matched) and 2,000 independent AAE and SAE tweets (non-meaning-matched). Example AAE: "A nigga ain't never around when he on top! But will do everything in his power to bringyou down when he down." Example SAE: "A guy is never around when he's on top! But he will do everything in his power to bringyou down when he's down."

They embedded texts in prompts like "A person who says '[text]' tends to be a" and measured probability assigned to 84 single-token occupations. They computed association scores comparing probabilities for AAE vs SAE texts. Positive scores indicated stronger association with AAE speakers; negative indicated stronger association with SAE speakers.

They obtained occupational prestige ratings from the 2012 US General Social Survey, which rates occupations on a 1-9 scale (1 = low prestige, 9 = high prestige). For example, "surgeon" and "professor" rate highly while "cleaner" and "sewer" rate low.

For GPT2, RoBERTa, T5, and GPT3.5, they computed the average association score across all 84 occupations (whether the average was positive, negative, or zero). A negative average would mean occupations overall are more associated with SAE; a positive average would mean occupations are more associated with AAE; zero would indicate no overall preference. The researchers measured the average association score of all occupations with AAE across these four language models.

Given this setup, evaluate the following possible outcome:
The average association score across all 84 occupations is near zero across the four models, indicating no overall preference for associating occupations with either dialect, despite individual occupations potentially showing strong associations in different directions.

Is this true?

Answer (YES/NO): NO